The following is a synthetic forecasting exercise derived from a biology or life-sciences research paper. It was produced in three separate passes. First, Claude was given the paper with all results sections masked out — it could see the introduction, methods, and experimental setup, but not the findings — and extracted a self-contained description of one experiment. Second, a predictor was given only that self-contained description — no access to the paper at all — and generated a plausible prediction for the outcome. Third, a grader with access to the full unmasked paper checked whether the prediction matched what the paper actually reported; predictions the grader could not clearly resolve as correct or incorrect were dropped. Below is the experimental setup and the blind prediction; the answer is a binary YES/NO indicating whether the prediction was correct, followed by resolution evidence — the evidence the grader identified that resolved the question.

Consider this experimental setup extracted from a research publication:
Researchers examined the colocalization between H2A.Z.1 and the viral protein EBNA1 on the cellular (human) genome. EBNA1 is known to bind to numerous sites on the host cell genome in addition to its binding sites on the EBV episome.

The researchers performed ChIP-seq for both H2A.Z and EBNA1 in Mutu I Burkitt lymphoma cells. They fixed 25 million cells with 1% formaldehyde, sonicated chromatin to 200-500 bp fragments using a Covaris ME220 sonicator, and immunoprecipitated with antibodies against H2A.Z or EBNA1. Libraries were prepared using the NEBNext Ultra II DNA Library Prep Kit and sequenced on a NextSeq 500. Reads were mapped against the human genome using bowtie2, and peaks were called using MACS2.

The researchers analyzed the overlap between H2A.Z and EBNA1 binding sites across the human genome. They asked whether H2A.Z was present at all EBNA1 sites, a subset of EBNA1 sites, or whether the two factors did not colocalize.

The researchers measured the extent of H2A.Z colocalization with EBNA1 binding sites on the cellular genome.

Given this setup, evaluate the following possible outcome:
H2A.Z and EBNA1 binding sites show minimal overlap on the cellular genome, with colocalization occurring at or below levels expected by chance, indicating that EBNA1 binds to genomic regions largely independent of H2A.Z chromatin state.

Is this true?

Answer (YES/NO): NO